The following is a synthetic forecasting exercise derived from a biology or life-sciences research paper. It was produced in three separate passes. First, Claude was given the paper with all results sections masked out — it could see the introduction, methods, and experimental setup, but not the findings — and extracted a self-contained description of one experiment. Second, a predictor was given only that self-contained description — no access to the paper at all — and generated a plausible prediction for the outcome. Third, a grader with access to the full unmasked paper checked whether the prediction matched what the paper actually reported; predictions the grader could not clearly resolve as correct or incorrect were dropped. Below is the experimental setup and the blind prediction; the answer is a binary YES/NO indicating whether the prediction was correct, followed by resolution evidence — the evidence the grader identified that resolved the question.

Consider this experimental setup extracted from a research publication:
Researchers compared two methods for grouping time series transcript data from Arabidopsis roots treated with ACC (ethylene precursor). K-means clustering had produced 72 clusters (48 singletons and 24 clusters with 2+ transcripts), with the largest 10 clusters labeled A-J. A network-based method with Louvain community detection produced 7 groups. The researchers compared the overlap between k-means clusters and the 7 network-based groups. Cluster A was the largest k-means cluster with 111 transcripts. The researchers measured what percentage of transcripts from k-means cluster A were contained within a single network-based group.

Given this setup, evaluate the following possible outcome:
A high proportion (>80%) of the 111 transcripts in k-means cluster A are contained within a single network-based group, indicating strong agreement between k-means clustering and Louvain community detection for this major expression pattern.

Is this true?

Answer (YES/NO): NO